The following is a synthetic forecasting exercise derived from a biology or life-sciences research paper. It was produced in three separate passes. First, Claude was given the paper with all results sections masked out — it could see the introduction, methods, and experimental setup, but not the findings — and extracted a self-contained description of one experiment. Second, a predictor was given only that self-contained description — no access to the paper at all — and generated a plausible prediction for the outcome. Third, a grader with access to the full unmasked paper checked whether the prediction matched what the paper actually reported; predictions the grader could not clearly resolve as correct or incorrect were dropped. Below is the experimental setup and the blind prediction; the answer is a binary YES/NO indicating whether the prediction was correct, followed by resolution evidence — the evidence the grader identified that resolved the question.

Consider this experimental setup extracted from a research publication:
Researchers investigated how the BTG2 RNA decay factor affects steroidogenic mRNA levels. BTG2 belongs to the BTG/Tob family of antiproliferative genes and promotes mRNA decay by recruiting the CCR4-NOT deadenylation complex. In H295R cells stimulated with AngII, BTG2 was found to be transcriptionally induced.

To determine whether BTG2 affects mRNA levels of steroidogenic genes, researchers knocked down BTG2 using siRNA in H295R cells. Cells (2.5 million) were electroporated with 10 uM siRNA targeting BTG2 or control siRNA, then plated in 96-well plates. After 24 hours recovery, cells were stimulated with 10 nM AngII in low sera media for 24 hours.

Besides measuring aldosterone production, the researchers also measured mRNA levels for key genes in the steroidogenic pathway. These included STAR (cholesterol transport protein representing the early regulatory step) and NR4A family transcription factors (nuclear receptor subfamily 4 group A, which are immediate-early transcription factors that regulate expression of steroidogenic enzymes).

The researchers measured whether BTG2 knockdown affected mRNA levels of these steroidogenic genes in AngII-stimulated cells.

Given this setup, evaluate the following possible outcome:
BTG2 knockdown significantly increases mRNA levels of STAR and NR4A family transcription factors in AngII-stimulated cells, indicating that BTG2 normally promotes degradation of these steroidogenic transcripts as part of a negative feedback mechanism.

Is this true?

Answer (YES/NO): NO